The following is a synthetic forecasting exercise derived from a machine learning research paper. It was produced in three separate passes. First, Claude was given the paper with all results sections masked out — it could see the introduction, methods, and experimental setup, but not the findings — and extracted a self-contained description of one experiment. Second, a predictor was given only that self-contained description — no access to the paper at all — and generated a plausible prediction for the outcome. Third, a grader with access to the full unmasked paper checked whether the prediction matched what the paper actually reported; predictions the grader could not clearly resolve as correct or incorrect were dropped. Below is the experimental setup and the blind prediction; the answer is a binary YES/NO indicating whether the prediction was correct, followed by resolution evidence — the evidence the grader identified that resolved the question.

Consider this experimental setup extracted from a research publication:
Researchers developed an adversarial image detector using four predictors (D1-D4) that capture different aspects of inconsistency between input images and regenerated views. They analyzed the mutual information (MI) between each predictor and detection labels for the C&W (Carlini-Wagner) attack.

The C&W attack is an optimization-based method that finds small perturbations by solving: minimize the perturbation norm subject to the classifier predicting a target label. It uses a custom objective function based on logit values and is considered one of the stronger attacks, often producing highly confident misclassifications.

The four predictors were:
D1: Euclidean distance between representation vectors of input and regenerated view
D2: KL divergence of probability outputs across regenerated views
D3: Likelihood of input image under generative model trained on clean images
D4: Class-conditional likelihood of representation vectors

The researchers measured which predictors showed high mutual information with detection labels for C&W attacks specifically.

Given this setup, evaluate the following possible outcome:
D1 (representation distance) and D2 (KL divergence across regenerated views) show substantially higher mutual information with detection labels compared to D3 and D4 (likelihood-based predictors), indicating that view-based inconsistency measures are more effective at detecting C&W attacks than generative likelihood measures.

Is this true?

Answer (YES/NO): NO